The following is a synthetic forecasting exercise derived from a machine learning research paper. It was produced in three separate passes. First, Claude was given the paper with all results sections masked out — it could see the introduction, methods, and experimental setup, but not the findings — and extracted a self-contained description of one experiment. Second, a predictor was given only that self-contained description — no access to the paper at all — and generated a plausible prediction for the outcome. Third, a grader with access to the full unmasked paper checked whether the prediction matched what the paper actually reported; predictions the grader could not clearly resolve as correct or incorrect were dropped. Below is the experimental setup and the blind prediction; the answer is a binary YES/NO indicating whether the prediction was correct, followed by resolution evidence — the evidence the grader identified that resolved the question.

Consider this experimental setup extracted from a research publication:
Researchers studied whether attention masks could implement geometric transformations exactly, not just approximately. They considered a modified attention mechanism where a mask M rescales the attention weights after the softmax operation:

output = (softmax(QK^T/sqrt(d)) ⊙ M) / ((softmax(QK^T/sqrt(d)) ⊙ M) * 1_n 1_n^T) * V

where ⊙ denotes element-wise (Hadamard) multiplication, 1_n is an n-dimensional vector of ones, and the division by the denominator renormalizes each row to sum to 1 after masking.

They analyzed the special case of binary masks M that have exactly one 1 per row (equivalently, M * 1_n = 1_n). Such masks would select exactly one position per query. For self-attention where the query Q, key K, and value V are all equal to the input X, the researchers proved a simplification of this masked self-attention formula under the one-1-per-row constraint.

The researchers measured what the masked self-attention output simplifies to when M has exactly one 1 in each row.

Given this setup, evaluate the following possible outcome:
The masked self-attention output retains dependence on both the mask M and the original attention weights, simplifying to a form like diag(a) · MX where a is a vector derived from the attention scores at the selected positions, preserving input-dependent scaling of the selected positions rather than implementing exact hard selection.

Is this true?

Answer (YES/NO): NO